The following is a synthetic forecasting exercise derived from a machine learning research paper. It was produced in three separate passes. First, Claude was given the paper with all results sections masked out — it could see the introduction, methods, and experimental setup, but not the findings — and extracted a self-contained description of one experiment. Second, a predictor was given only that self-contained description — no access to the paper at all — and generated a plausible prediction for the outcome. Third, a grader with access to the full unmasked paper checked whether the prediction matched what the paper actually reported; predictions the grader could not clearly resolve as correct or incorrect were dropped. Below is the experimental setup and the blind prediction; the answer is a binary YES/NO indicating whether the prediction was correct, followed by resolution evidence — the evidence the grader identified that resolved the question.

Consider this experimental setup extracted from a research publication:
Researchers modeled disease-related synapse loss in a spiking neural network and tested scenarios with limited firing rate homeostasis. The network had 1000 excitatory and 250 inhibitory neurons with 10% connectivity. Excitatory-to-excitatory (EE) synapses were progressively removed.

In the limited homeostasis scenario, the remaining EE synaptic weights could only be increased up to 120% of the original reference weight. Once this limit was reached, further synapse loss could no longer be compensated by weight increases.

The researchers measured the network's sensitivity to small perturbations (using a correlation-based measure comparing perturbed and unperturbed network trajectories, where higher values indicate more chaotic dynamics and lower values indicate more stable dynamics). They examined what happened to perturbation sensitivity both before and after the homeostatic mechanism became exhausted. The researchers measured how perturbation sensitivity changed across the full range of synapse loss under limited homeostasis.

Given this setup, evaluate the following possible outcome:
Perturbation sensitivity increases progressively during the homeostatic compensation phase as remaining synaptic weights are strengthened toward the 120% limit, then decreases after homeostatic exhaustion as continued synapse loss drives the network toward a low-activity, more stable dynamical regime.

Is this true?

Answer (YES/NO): NO